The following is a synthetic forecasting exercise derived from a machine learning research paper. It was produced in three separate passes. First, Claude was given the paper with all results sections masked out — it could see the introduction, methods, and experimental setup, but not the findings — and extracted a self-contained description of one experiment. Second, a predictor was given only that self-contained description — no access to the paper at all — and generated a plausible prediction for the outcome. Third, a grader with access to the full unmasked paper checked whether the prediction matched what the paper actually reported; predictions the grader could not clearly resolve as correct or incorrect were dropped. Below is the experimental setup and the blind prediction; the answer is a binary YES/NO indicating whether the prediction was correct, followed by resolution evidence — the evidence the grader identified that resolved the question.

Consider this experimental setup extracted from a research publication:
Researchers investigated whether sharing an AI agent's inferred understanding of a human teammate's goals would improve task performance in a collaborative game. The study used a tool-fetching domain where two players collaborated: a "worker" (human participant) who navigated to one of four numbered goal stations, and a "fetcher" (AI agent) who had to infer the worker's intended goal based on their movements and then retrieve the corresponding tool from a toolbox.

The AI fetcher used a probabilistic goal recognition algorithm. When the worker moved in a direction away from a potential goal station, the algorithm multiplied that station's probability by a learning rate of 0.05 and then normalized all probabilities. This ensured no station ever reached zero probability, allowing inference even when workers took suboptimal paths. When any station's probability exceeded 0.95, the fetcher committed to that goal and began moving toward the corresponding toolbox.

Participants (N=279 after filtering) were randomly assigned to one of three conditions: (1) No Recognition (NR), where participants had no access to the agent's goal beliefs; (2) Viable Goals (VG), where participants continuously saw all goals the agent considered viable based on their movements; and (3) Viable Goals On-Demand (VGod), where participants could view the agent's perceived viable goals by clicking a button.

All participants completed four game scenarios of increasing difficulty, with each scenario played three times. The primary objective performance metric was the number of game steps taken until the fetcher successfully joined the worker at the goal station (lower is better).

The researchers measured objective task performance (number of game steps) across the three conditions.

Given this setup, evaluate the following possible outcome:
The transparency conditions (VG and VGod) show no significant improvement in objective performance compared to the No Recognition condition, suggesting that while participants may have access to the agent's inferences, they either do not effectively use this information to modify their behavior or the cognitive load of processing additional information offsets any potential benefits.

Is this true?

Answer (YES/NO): YES